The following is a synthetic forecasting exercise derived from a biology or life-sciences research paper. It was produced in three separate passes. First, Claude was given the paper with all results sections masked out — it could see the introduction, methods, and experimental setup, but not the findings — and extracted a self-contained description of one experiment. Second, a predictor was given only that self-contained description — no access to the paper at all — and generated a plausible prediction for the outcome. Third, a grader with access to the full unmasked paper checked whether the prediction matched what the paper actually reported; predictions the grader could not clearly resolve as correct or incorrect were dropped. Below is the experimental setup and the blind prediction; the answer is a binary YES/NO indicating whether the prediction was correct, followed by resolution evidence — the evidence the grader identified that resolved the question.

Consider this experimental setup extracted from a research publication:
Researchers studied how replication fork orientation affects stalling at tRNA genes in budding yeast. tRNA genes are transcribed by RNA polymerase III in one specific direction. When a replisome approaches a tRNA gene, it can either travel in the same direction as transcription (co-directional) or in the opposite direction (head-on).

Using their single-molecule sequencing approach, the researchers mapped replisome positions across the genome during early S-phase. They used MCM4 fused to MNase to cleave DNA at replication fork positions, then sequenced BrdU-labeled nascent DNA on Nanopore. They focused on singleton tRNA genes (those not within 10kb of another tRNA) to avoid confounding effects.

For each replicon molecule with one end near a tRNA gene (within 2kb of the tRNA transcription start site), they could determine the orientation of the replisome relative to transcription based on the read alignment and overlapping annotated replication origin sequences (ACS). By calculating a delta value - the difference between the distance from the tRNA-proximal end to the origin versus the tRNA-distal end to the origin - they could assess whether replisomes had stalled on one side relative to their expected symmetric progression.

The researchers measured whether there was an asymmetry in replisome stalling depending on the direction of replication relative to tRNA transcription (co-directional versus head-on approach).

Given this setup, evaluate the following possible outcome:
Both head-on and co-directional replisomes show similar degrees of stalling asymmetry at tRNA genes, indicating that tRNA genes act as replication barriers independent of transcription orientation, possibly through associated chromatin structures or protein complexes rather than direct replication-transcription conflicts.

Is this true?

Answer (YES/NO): NO